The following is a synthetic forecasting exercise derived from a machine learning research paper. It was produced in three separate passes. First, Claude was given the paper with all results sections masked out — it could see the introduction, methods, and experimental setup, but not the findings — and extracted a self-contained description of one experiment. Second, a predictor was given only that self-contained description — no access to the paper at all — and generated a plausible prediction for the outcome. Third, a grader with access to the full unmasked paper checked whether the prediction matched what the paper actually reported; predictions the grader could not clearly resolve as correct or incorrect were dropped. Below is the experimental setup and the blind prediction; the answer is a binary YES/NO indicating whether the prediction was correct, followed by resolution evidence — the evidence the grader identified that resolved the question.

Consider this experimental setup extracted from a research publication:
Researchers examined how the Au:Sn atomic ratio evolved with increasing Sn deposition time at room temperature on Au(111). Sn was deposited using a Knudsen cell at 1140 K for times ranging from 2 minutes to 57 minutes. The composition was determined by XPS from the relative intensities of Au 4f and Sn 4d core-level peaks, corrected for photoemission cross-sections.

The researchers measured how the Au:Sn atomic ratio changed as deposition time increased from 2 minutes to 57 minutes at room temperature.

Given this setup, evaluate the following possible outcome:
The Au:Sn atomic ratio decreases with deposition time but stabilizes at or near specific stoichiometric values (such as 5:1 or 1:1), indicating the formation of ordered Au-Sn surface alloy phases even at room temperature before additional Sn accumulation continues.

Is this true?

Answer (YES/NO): NO